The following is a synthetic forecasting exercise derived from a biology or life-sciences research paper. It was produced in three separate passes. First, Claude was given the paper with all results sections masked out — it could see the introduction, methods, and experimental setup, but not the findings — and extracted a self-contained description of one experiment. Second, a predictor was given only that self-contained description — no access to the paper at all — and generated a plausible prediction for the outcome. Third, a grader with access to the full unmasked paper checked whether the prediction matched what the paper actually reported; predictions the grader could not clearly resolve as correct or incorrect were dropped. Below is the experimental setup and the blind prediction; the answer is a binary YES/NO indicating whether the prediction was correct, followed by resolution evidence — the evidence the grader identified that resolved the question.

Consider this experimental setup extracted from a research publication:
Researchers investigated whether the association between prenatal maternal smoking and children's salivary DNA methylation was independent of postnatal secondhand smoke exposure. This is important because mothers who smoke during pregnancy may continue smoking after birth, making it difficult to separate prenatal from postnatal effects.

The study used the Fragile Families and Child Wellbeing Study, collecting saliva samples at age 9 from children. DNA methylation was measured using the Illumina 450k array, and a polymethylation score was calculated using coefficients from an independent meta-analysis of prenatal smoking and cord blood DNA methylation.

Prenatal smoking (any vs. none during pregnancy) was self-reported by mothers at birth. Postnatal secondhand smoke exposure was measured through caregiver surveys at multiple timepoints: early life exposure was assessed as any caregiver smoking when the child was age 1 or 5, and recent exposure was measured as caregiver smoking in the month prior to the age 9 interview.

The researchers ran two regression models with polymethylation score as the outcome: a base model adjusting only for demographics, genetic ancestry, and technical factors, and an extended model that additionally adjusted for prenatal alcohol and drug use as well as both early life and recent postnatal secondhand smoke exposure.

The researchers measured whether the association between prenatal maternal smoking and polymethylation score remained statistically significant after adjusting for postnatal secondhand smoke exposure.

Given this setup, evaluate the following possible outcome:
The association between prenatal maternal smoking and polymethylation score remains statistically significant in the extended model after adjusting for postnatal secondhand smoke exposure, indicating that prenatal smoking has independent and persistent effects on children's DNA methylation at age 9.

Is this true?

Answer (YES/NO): YES